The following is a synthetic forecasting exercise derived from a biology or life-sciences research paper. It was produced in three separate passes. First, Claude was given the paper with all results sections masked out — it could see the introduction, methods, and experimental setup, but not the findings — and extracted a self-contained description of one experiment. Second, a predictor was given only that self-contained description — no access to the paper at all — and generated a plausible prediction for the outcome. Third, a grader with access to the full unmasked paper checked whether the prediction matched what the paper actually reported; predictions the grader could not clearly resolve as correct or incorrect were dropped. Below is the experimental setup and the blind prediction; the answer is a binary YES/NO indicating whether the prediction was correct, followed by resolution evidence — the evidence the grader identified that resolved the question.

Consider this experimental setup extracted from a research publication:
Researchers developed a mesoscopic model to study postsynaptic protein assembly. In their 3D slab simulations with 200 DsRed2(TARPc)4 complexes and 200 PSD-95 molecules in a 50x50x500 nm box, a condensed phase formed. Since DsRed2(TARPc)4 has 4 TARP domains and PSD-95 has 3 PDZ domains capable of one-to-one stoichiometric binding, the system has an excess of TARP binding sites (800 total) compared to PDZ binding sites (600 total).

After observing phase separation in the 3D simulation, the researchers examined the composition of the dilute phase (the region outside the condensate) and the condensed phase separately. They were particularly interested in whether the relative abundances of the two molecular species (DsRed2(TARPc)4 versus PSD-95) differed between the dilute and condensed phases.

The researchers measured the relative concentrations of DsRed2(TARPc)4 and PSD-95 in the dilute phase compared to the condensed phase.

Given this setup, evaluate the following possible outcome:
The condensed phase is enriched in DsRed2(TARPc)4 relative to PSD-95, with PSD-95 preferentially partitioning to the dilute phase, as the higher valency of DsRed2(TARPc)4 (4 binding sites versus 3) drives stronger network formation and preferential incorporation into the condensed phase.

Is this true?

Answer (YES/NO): NO